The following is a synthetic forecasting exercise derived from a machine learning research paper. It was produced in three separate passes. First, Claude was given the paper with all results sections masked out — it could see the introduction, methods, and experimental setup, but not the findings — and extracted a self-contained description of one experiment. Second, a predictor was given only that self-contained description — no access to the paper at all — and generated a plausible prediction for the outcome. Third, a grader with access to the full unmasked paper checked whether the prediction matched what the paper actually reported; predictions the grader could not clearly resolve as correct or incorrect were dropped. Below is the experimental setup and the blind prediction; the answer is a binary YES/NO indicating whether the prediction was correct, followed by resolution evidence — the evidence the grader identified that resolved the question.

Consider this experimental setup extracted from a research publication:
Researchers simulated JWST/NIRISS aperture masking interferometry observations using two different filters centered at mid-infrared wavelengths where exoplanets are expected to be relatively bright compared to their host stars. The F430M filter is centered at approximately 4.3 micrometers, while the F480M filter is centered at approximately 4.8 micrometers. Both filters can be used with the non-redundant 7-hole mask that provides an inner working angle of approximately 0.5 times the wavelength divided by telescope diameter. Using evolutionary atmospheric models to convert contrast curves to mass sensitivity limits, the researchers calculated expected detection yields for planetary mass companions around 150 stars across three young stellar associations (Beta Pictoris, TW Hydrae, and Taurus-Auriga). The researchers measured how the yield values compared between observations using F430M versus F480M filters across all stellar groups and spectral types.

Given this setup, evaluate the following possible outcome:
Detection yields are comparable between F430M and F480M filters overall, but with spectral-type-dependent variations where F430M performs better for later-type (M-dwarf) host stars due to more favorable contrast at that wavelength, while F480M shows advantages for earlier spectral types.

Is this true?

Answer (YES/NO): NO